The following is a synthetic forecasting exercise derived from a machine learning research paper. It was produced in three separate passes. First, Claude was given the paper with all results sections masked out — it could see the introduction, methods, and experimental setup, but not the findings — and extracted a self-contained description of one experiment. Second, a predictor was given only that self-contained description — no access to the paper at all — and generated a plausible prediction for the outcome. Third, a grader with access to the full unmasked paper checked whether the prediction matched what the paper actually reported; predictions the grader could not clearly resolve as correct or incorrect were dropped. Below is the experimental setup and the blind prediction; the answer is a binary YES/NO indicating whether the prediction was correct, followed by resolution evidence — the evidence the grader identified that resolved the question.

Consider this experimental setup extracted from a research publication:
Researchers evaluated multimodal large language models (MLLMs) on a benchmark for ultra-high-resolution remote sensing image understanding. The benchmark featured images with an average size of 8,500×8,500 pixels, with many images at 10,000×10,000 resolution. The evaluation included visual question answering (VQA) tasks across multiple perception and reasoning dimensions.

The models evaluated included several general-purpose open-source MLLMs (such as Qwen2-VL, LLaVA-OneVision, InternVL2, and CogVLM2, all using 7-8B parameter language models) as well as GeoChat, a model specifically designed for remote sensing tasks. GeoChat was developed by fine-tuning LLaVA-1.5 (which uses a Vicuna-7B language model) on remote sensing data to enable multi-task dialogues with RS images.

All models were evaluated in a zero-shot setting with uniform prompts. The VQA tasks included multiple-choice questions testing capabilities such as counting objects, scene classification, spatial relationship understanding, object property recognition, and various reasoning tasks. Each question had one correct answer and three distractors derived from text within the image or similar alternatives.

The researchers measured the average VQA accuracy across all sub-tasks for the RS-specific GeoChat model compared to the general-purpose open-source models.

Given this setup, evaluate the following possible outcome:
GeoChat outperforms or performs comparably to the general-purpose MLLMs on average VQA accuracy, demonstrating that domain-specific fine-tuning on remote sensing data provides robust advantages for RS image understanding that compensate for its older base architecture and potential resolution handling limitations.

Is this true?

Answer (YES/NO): NO